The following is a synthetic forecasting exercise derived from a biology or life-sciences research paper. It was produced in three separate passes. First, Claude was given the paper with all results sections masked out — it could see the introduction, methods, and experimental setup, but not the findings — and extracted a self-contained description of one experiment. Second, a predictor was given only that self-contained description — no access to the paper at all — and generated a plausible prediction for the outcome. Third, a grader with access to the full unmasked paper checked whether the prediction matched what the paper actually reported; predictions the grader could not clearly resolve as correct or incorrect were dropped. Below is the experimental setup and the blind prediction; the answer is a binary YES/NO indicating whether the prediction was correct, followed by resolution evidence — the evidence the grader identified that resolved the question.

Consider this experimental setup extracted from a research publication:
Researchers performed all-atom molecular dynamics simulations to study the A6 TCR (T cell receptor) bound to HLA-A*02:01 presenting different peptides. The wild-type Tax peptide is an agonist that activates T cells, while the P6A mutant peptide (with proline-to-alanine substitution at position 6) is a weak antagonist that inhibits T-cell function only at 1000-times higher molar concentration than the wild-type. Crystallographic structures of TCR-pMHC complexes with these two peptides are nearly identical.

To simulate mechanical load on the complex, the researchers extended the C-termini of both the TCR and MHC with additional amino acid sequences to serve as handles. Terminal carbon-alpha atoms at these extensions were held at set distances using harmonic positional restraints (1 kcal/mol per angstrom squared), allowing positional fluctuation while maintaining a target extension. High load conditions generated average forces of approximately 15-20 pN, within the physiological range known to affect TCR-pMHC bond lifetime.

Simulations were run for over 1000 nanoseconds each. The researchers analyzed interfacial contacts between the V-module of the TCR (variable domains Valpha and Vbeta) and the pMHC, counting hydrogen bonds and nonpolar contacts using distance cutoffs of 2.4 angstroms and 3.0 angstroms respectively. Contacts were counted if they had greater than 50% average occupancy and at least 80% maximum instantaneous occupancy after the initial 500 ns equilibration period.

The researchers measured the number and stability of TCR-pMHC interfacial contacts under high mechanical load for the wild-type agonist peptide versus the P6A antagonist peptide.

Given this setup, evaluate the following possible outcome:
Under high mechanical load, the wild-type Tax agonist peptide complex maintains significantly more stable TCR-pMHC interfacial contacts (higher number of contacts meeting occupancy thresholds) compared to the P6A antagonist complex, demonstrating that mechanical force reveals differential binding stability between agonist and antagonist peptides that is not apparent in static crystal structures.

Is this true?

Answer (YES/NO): YES